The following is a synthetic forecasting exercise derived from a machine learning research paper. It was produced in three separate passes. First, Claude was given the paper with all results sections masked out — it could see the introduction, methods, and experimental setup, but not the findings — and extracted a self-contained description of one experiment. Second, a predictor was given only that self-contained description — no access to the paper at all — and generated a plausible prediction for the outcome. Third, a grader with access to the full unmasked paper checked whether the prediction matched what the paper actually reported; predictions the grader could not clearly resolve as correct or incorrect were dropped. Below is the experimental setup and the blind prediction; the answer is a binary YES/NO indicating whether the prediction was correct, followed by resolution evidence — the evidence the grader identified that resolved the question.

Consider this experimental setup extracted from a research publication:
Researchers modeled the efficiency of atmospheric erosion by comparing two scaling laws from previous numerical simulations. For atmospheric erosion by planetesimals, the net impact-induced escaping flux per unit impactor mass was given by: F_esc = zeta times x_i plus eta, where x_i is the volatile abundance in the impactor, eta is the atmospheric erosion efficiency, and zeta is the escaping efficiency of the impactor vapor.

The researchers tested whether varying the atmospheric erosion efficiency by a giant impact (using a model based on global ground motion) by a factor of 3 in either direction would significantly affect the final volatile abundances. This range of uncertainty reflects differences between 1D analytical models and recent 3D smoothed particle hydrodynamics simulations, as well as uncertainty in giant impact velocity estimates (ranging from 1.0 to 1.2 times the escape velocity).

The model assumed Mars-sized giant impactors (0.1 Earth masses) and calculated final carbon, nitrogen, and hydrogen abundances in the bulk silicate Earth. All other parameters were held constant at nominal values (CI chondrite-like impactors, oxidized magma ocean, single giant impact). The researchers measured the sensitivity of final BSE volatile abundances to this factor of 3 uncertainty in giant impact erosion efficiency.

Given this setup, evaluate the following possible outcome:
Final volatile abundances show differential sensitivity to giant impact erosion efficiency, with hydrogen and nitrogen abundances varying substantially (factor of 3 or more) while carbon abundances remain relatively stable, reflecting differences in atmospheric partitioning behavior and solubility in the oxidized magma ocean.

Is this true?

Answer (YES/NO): NO